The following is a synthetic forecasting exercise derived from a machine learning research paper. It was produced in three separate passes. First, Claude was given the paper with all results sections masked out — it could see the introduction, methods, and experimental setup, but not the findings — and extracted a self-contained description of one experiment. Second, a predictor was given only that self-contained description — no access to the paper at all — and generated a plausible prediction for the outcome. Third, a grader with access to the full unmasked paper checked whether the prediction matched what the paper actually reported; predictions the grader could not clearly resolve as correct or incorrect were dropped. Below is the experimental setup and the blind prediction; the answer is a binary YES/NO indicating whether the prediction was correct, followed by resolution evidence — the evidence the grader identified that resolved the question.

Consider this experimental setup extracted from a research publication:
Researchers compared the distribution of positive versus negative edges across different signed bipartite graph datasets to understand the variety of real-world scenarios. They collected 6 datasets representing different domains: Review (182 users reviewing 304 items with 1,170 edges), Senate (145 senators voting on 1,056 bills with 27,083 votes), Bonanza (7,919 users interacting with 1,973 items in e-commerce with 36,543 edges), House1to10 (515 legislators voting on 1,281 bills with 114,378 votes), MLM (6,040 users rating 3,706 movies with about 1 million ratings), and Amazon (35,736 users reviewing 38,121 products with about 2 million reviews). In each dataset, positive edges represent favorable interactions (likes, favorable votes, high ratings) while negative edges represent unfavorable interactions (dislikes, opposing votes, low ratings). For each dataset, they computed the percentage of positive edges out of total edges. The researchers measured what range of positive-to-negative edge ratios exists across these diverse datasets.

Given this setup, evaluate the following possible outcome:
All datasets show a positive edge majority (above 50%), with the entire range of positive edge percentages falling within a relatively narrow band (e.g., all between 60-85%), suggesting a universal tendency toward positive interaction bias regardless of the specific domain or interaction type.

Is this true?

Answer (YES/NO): NO